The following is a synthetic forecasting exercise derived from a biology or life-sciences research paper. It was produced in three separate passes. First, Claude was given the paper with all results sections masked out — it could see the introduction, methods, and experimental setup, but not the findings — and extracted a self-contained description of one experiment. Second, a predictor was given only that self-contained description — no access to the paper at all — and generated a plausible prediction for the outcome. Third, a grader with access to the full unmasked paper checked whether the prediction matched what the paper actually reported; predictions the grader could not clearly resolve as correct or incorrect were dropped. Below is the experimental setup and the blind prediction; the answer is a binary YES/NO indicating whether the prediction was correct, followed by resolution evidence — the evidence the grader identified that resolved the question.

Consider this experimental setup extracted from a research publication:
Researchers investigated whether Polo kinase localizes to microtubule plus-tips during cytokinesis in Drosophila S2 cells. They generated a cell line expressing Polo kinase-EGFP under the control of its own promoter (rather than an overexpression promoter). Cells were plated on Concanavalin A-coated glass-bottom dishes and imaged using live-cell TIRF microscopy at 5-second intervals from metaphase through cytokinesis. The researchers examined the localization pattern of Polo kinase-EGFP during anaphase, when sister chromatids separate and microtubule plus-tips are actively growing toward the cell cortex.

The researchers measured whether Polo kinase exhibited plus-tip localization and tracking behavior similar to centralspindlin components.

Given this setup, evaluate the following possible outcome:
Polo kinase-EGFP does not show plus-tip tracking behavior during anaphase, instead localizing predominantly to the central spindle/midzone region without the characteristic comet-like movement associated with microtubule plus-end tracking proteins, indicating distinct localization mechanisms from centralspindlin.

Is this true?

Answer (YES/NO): NO